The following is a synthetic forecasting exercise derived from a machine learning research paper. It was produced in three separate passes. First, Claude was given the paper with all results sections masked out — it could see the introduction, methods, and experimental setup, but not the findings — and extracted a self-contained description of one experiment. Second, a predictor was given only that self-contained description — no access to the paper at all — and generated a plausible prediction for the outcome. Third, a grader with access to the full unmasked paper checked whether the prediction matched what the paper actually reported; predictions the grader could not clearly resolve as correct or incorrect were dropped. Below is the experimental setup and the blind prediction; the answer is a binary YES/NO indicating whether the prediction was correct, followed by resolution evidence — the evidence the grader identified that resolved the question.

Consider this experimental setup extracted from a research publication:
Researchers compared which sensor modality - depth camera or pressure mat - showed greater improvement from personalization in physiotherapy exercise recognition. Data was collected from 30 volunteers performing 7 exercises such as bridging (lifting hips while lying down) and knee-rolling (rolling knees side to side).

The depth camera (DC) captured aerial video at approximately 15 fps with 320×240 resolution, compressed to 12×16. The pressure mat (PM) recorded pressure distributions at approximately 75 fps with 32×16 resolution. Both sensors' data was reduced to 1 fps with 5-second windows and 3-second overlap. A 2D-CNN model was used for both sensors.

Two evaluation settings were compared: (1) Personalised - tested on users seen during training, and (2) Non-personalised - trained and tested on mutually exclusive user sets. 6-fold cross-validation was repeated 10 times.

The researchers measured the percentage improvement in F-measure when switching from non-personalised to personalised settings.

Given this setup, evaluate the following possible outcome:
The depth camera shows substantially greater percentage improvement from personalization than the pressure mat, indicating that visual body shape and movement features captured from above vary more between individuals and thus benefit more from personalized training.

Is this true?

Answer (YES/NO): NO